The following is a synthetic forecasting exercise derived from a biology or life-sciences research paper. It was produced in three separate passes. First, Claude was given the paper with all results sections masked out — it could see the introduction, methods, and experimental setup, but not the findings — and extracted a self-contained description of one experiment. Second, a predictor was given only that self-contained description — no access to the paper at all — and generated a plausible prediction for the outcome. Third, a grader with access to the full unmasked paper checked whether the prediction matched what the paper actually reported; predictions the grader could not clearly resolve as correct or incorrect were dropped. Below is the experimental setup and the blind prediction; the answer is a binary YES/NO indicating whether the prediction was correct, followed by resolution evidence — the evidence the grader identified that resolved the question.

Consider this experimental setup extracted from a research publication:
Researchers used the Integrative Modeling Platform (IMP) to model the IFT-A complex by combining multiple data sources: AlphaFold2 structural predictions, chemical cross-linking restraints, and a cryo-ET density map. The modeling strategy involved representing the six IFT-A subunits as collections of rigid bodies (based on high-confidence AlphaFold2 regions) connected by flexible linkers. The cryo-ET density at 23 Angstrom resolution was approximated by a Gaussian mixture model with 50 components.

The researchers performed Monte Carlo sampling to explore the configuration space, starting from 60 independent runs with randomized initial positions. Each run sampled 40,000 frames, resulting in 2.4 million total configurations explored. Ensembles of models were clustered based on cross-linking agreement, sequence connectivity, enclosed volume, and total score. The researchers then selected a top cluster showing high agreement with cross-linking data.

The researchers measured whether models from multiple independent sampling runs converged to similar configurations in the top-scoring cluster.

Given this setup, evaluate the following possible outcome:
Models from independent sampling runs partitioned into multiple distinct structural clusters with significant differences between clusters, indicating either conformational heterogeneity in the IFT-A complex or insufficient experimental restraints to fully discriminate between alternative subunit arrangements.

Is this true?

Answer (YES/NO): NO